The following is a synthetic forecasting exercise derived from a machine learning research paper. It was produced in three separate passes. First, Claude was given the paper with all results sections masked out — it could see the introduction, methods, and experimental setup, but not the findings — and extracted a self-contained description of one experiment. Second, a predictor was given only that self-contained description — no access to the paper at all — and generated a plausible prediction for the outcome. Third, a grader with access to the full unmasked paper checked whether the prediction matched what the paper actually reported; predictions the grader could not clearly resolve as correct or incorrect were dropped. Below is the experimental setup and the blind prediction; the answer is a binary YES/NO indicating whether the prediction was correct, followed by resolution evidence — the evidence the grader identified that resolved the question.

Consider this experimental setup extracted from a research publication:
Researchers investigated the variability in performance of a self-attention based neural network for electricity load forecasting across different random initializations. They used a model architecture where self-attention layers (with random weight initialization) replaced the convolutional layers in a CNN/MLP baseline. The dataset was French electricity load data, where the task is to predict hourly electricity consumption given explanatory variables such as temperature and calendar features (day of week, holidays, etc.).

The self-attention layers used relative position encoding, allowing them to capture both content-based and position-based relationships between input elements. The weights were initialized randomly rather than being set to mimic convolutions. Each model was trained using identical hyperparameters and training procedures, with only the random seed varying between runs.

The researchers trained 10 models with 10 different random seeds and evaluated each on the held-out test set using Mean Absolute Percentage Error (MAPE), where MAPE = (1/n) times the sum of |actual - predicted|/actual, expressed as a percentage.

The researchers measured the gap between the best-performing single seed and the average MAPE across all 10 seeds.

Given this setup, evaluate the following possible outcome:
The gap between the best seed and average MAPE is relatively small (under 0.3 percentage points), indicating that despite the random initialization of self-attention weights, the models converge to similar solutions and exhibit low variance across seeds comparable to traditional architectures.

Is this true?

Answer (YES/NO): YES